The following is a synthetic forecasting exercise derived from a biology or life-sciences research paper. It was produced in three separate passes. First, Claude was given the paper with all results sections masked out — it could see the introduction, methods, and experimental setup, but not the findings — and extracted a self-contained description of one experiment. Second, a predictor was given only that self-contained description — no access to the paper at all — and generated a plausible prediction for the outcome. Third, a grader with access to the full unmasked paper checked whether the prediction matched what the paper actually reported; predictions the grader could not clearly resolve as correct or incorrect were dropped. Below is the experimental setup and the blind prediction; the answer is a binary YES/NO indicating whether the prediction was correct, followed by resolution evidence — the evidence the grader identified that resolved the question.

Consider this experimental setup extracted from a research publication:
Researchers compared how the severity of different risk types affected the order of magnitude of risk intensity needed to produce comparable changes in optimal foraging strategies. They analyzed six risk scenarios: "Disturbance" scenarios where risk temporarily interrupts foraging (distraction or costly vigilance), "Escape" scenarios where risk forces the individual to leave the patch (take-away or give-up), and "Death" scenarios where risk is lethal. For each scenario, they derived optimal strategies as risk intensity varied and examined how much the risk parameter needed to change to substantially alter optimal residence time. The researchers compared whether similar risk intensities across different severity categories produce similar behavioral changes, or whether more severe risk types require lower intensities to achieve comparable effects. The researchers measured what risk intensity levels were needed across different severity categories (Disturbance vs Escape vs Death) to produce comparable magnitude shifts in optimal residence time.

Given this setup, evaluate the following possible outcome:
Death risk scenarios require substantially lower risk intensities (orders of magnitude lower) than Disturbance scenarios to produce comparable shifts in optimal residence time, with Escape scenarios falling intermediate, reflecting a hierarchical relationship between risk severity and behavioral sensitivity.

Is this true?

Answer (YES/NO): NO